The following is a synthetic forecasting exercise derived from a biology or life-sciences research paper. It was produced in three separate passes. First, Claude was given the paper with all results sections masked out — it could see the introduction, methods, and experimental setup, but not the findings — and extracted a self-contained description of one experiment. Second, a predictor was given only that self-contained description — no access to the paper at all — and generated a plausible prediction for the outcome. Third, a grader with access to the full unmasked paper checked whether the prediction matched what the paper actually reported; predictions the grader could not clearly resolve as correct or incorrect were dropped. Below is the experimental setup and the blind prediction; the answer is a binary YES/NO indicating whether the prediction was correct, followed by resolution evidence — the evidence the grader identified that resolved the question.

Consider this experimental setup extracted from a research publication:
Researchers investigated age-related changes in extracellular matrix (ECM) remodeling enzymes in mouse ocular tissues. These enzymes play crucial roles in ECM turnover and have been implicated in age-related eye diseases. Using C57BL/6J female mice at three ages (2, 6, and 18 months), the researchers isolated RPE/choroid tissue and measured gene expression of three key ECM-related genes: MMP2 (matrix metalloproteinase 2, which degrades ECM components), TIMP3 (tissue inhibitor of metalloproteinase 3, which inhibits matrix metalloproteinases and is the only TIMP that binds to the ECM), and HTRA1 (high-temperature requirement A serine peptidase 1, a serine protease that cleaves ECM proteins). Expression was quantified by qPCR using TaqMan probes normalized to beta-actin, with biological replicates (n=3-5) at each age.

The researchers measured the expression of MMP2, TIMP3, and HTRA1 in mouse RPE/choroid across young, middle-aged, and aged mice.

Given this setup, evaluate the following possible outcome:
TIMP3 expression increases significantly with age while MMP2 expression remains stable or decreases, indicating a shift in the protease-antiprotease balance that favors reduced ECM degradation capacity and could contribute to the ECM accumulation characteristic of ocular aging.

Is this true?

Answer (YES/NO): YES